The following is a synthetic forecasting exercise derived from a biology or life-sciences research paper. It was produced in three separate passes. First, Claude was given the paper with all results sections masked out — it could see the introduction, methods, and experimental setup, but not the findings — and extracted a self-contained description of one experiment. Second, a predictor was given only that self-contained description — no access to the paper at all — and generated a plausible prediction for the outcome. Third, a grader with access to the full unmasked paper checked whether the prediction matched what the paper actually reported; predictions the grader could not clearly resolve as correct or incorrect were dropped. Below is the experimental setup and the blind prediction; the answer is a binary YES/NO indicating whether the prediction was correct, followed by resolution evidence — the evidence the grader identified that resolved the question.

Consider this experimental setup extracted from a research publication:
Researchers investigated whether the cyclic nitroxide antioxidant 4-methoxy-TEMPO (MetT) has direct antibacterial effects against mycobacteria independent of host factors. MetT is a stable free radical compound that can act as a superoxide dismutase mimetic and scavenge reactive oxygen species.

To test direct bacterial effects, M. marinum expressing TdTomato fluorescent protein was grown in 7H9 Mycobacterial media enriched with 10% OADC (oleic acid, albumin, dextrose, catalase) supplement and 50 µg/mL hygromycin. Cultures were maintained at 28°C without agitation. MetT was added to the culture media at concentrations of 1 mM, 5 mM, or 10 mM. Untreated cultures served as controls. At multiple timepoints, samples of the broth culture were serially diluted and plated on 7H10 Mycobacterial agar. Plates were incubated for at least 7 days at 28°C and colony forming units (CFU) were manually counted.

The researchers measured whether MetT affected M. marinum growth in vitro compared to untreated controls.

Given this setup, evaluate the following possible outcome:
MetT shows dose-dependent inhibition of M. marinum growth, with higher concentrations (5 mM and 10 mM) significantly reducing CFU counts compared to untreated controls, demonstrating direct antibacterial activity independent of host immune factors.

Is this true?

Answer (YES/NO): NO